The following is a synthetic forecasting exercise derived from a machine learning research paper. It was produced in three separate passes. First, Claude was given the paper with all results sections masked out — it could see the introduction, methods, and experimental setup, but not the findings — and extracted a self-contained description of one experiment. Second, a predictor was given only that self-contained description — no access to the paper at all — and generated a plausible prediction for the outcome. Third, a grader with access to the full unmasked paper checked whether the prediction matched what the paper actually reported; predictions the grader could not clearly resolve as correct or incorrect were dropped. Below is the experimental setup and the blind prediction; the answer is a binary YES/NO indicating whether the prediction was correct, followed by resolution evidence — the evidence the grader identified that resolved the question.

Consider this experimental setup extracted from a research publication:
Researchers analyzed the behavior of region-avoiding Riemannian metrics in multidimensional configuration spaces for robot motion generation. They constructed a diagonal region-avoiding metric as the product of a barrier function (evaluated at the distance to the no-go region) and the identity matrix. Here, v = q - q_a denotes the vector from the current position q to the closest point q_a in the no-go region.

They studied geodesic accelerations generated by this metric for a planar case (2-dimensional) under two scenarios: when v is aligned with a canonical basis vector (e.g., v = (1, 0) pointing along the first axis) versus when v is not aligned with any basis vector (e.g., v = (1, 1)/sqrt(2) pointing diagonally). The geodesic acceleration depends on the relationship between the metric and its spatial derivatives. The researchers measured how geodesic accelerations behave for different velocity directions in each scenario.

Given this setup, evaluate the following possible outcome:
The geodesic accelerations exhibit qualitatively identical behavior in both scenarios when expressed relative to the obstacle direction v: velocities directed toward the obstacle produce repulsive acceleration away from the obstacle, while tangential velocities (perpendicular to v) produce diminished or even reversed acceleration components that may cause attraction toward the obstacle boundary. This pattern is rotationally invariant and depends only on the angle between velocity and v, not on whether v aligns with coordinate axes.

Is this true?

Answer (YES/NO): NO